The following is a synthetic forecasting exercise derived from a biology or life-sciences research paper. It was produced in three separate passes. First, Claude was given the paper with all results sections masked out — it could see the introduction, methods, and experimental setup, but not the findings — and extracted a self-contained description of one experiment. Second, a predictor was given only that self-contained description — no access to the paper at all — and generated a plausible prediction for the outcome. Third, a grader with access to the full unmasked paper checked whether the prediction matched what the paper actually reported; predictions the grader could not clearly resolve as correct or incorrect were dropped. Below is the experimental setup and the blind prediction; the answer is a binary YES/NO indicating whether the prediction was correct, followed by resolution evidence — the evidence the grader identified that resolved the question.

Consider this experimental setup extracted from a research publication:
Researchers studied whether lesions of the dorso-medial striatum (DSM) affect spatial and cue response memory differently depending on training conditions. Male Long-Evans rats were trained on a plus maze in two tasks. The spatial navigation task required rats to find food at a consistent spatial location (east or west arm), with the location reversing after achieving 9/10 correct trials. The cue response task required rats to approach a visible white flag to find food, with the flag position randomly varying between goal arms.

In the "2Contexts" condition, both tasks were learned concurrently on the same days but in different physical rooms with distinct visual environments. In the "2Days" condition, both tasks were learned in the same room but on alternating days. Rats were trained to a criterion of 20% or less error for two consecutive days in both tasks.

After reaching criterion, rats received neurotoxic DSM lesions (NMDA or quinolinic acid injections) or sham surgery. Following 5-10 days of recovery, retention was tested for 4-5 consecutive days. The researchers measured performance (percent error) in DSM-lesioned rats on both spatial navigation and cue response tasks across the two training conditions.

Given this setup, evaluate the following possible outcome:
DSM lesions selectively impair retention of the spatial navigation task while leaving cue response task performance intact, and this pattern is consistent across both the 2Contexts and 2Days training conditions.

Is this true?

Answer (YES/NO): NO